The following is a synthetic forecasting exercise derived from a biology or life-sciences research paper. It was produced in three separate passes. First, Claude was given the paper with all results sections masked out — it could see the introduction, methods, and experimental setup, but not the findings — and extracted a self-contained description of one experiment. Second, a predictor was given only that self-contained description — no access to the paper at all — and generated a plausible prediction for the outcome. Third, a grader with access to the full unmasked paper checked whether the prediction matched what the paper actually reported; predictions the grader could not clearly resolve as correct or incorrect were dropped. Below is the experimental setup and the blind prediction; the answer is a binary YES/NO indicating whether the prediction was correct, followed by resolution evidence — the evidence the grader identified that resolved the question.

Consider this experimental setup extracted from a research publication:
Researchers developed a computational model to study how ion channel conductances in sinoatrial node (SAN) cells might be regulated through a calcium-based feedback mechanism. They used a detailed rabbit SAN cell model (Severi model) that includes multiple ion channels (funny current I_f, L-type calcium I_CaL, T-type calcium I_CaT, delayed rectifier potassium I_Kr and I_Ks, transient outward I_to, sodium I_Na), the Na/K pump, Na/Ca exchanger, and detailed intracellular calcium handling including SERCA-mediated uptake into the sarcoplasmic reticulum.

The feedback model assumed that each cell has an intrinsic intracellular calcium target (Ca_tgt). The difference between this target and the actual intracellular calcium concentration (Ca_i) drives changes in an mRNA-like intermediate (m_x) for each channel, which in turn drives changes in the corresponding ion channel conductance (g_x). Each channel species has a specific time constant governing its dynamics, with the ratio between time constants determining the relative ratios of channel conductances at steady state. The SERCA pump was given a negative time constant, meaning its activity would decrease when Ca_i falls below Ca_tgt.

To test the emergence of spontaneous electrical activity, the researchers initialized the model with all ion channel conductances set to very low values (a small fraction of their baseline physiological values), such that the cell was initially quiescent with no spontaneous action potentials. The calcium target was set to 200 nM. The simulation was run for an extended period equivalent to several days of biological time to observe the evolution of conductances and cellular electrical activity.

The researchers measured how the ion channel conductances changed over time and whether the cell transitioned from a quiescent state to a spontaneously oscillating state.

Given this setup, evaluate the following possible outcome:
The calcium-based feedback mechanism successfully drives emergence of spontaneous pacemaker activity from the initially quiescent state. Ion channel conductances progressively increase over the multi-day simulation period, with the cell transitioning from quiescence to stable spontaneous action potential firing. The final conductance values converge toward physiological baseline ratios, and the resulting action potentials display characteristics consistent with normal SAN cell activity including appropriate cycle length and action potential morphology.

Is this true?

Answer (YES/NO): YES